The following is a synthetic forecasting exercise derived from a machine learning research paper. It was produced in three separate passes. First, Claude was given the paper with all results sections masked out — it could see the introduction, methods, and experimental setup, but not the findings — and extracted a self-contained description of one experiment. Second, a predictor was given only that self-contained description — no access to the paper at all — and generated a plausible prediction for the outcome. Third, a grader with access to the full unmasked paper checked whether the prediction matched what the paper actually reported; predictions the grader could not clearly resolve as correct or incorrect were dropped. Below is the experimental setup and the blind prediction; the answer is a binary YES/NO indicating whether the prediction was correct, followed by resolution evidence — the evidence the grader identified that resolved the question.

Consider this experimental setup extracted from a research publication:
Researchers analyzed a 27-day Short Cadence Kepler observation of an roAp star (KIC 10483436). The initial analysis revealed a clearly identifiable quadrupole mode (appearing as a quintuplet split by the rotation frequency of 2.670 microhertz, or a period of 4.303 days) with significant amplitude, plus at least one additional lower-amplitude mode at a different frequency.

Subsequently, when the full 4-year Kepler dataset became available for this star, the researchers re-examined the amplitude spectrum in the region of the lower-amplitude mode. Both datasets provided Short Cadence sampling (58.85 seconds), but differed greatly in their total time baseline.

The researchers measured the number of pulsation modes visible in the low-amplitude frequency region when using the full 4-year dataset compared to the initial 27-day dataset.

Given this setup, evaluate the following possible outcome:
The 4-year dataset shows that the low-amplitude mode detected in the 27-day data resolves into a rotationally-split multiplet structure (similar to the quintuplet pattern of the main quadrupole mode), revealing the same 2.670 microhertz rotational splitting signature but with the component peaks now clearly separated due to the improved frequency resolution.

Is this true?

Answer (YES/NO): NO